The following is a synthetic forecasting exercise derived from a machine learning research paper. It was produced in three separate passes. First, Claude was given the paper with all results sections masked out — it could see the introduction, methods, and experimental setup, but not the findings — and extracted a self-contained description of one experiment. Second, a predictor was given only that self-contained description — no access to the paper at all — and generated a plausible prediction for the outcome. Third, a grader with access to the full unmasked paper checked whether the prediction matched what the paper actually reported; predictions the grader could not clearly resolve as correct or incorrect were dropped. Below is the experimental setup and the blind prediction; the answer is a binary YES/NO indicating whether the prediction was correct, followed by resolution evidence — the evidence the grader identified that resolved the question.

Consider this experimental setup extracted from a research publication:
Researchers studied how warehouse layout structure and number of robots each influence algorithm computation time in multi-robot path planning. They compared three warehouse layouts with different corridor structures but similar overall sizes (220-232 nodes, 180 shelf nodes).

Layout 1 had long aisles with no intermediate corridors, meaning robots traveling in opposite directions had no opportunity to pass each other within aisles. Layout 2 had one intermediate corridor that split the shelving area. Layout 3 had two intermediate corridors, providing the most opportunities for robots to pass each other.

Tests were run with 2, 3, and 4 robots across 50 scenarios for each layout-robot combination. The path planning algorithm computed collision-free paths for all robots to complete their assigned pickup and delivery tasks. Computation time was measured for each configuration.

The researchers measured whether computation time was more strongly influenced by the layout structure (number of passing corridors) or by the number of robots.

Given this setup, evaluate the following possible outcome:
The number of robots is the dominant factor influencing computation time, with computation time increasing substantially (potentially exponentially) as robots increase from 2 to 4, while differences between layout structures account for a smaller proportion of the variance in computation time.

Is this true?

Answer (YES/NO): YES